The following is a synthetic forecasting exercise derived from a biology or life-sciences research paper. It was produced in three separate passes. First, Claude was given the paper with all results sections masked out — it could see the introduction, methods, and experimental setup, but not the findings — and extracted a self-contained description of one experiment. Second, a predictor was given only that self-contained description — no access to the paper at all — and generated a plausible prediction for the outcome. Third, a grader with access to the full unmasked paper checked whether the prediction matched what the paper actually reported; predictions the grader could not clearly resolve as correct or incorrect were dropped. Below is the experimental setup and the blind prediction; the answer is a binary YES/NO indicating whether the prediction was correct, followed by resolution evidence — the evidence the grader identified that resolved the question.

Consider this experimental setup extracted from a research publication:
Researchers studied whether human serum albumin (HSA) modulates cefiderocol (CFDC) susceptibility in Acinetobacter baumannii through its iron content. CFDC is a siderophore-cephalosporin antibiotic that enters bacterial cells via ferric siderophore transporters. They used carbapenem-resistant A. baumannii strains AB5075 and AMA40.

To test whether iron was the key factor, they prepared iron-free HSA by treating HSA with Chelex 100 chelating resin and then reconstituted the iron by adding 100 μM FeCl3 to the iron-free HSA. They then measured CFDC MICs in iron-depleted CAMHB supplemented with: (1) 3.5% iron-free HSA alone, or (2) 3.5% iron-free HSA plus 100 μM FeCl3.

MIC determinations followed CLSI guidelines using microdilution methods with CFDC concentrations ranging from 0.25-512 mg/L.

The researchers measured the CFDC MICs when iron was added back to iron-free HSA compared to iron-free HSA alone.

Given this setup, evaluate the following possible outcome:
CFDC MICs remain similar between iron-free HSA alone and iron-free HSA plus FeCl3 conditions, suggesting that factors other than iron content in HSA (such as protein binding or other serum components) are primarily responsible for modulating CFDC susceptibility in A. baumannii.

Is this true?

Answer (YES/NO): NO